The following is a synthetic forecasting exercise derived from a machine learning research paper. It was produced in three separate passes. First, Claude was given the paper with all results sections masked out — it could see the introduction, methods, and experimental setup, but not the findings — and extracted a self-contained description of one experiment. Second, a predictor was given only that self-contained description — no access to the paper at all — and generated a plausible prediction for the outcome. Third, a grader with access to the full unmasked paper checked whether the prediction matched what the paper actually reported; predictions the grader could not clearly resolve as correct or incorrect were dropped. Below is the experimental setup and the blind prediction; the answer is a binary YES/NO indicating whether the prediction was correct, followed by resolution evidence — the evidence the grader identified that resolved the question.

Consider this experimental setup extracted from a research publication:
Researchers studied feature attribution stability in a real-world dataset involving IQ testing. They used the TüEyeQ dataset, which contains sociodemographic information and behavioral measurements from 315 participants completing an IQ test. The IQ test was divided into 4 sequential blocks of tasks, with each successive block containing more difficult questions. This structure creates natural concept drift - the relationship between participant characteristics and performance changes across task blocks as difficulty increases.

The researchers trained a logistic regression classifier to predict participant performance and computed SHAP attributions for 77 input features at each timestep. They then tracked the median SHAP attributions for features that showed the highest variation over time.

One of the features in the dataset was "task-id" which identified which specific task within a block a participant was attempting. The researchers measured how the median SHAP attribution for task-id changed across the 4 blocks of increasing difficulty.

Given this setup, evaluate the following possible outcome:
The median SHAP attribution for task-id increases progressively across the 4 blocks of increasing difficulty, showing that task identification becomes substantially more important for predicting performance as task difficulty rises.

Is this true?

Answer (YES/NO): NO